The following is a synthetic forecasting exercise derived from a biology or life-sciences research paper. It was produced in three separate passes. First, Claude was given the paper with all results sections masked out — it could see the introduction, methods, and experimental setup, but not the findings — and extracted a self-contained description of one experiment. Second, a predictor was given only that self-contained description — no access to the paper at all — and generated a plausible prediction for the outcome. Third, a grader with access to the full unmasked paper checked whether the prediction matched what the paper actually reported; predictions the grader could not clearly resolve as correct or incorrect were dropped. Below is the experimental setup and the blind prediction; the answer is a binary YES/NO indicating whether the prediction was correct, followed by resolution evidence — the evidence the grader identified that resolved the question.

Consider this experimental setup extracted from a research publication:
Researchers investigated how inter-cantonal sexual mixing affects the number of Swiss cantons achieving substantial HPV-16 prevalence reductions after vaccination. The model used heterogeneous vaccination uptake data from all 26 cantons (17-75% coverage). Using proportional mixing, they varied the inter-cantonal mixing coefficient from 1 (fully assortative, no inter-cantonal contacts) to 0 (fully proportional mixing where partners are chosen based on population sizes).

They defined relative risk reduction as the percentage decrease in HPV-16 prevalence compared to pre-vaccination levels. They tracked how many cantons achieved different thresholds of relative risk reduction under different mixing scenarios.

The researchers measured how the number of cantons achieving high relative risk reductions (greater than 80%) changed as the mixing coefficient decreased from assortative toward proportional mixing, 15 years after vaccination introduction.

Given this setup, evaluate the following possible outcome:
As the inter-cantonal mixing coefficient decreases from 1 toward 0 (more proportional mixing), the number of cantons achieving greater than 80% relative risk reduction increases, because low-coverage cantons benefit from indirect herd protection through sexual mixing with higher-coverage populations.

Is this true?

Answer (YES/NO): NO